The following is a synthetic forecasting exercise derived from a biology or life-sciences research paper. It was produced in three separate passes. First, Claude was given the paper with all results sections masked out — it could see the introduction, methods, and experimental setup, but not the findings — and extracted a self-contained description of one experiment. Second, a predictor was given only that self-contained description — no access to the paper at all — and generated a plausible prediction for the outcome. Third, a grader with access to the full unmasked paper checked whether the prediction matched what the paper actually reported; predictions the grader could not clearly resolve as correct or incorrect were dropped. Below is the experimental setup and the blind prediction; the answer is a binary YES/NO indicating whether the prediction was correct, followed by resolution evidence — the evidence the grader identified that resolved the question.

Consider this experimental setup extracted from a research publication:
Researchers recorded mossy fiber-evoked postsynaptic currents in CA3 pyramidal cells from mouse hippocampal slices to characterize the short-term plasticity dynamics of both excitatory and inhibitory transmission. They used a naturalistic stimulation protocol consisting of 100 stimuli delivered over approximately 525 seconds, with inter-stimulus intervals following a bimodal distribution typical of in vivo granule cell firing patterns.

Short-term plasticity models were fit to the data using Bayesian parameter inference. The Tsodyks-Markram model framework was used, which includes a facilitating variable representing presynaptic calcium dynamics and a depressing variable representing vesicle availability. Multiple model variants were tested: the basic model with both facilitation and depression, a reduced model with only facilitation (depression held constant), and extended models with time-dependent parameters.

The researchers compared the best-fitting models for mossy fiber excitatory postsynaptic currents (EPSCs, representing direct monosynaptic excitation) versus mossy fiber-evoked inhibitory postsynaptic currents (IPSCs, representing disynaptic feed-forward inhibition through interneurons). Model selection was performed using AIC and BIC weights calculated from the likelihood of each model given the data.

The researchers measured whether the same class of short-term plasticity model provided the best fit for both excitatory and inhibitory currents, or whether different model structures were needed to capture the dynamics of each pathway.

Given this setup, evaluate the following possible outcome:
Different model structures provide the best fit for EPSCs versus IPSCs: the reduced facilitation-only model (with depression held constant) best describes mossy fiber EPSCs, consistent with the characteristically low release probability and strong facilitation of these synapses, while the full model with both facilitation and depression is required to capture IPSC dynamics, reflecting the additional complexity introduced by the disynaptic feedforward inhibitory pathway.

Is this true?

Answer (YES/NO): NO